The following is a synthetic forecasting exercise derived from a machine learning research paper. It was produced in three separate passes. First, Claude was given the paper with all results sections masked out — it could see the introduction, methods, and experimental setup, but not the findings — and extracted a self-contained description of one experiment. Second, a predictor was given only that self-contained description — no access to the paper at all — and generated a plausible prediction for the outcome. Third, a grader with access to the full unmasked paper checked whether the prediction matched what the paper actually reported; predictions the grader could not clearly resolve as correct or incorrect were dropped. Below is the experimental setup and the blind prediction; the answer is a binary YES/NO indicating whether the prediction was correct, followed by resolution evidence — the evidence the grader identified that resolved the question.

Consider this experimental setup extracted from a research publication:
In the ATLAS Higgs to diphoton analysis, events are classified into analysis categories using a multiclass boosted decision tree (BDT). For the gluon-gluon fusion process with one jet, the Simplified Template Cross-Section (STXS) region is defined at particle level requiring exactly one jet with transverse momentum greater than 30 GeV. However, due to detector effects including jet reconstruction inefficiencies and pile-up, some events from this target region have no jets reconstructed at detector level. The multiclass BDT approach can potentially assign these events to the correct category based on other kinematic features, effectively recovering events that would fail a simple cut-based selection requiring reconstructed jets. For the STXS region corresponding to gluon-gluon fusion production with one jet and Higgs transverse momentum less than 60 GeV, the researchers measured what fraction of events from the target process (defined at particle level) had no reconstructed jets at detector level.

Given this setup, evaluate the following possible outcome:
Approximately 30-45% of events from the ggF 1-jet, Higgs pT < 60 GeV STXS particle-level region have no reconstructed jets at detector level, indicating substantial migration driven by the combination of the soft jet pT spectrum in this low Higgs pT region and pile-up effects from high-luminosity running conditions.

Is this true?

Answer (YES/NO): NO